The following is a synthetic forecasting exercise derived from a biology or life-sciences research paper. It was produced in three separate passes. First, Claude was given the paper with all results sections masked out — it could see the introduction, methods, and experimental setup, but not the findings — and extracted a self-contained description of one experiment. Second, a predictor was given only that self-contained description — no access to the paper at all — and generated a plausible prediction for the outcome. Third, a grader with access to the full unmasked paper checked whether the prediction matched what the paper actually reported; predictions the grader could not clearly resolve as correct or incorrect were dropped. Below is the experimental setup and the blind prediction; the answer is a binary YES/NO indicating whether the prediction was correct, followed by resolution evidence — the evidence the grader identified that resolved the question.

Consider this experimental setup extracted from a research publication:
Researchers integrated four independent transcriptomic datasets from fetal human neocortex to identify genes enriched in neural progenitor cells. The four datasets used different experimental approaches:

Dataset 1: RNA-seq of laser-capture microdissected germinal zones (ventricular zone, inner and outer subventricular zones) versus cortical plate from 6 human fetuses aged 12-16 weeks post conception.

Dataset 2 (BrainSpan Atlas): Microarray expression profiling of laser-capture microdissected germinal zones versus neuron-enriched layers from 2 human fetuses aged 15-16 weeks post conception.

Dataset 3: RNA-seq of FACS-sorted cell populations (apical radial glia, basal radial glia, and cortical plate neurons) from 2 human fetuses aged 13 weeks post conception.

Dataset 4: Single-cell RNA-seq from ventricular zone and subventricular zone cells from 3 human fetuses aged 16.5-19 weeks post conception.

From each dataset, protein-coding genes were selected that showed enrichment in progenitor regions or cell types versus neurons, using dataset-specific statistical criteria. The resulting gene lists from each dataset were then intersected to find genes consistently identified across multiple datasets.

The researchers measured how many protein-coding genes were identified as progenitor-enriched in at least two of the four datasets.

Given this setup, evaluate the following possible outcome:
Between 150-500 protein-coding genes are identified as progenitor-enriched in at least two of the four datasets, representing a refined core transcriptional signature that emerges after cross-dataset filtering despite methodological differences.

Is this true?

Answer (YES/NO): NO